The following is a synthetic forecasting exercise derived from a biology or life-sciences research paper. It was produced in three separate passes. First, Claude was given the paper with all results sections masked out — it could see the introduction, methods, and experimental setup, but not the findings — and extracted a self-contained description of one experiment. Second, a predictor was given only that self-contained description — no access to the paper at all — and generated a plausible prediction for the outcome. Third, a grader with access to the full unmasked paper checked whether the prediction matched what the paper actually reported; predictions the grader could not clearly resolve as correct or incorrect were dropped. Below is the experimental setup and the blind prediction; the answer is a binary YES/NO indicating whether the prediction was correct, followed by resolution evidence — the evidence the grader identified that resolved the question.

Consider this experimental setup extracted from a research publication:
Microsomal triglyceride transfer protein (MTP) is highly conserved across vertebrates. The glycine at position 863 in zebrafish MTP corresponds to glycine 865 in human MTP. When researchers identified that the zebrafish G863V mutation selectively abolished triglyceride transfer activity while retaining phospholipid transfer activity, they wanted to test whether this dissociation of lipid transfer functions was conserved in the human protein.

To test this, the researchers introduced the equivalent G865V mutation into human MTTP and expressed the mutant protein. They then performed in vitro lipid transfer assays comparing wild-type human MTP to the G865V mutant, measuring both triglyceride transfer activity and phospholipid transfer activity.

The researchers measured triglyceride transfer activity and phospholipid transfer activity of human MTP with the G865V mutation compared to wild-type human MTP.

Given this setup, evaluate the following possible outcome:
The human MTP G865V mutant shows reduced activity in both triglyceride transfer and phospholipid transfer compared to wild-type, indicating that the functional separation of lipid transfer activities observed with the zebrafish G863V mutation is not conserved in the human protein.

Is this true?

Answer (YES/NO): NO